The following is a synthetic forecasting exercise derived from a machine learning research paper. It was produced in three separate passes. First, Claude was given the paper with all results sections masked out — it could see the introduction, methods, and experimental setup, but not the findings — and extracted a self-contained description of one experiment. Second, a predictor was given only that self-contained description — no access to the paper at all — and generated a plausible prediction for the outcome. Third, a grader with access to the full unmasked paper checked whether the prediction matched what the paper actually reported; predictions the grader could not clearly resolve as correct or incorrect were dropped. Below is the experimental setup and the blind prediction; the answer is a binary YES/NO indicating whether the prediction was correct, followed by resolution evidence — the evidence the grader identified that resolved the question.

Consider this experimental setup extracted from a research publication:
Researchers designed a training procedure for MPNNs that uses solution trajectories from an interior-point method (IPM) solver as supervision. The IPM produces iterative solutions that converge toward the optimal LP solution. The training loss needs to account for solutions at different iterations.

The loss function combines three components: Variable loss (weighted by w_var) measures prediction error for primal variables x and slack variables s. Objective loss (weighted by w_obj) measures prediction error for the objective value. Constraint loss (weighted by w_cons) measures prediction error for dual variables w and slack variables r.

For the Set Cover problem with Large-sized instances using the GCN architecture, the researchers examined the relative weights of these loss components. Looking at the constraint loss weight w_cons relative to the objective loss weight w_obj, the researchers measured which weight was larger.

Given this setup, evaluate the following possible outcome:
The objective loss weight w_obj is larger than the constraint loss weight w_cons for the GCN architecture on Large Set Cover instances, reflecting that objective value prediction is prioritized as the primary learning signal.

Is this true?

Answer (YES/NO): YES